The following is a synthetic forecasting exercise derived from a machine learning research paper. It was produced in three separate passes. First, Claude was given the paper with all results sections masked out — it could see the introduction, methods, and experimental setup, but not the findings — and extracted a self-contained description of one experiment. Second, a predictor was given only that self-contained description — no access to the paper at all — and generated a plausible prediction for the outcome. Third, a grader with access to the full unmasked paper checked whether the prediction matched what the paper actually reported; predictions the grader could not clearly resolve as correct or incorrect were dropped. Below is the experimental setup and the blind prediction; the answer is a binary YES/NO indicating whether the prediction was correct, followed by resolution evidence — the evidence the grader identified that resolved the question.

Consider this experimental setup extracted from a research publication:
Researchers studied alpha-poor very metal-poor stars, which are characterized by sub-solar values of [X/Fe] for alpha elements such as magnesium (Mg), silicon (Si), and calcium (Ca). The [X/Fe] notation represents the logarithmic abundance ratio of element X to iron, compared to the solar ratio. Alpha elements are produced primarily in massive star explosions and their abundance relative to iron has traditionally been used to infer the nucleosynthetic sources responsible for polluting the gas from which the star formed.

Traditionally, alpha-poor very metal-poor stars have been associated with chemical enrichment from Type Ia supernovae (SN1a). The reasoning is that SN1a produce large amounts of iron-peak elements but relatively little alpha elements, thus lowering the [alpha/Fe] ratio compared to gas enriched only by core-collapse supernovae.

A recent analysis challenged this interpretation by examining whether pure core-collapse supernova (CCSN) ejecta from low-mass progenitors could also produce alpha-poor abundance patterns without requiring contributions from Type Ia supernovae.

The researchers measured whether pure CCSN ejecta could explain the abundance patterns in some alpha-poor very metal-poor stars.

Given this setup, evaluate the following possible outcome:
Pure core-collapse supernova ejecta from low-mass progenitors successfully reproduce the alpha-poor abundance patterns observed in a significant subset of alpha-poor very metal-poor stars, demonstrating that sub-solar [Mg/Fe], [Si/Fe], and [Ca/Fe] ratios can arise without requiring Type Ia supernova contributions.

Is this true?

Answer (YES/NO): YES